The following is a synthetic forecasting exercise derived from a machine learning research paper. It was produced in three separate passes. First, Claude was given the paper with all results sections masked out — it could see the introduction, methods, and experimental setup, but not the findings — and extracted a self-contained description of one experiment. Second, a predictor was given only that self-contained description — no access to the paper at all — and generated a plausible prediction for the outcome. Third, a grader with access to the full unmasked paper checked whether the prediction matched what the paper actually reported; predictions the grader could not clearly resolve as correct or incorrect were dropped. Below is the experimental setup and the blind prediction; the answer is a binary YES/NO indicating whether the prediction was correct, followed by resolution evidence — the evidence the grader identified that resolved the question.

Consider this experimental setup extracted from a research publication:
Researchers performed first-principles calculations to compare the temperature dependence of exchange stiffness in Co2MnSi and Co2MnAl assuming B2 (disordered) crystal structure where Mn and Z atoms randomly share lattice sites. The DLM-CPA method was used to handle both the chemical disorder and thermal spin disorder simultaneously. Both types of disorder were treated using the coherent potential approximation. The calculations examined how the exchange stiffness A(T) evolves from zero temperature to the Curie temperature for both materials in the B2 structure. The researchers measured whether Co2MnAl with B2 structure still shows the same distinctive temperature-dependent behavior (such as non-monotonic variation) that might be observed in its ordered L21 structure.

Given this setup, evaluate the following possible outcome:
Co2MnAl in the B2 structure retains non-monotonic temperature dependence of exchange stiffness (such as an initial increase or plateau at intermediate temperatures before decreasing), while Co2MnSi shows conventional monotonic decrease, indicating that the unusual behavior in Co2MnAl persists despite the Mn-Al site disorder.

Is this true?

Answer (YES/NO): NO